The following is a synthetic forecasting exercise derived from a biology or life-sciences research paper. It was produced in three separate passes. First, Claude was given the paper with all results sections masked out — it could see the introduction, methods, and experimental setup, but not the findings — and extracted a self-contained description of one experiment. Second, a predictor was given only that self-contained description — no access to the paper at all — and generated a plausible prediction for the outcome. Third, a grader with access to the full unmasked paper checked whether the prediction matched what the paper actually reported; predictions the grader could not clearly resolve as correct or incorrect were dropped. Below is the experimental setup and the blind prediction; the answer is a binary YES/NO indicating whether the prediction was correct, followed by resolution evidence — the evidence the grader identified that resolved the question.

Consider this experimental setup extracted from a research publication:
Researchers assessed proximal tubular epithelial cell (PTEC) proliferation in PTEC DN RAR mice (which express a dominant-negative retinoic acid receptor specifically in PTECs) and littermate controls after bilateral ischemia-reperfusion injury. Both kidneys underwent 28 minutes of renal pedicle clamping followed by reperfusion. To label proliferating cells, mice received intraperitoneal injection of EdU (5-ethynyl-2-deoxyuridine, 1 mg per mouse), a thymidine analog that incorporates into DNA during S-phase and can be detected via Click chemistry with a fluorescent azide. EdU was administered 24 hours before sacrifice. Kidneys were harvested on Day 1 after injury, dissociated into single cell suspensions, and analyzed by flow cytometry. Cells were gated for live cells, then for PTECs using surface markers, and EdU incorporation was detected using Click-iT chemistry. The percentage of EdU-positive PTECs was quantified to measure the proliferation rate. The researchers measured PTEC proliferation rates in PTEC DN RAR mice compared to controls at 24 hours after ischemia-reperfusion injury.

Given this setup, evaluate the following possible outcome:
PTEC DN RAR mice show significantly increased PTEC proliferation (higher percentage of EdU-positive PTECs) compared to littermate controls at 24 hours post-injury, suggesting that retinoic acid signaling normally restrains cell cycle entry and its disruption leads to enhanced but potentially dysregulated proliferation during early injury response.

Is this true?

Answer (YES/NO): NO